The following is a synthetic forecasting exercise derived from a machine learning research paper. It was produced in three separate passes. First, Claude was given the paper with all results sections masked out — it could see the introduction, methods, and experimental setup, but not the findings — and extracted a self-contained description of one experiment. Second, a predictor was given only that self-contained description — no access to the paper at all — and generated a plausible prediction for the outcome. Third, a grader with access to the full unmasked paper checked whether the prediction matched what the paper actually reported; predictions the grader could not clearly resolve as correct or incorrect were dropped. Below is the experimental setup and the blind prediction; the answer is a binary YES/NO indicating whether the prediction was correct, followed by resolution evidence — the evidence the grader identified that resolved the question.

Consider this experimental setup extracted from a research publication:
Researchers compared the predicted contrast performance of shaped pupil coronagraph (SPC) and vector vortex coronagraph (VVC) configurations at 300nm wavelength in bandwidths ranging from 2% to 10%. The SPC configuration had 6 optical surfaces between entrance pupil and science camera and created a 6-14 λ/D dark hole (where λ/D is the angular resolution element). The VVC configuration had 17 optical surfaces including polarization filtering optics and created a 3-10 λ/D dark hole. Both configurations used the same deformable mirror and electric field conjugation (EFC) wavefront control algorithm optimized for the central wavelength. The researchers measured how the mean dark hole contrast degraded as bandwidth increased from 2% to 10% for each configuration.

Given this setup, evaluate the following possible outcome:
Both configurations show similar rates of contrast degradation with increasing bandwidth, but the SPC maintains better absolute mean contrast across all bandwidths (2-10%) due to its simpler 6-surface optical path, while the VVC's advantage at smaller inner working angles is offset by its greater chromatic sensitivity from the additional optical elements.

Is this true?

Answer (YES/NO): NO